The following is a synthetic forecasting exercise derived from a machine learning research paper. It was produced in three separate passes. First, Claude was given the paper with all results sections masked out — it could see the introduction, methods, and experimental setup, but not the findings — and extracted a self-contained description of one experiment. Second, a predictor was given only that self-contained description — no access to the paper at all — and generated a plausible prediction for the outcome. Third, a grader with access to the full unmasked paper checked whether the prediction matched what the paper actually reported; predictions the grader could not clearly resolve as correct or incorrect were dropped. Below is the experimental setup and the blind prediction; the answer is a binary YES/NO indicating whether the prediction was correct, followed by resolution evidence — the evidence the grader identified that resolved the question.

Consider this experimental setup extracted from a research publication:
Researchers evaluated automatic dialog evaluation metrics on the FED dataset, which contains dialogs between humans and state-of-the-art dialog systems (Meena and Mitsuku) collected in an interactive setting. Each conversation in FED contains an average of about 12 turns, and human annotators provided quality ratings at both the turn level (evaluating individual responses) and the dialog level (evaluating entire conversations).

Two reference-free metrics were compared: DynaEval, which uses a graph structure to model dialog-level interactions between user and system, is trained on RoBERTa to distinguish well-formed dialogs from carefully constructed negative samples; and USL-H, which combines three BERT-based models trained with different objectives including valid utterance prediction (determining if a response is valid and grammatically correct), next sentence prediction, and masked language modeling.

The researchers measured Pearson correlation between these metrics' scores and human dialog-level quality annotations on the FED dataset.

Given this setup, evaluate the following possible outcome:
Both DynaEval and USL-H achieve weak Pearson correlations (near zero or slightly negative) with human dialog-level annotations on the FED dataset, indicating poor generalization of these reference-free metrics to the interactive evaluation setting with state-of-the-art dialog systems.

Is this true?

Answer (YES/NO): NO